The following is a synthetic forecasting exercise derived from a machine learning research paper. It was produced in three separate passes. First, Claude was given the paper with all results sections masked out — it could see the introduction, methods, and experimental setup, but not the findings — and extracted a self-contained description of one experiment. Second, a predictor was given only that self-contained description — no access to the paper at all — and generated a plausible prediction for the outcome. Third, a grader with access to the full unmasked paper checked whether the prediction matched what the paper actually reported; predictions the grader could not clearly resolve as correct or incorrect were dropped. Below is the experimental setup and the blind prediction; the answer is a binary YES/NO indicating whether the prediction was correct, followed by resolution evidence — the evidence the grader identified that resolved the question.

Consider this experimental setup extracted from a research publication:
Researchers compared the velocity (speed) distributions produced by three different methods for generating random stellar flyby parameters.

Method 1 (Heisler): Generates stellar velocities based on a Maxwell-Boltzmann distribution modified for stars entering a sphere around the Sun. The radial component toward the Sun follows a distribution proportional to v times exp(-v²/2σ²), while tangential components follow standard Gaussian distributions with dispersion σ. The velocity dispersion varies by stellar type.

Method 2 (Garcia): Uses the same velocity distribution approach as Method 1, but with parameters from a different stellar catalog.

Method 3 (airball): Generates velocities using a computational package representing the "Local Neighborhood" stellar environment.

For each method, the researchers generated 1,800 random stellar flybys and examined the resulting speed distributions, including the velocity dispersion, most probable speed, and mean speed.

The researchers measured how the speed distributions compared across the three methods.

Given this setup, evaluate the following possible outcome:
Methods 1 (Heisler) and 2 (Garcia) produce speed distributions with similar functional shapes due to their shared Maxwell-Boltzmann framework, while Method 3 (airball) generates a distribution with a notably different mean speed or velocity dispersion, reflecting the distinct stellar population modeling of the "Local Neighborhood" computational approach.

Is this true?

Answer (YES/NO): NO